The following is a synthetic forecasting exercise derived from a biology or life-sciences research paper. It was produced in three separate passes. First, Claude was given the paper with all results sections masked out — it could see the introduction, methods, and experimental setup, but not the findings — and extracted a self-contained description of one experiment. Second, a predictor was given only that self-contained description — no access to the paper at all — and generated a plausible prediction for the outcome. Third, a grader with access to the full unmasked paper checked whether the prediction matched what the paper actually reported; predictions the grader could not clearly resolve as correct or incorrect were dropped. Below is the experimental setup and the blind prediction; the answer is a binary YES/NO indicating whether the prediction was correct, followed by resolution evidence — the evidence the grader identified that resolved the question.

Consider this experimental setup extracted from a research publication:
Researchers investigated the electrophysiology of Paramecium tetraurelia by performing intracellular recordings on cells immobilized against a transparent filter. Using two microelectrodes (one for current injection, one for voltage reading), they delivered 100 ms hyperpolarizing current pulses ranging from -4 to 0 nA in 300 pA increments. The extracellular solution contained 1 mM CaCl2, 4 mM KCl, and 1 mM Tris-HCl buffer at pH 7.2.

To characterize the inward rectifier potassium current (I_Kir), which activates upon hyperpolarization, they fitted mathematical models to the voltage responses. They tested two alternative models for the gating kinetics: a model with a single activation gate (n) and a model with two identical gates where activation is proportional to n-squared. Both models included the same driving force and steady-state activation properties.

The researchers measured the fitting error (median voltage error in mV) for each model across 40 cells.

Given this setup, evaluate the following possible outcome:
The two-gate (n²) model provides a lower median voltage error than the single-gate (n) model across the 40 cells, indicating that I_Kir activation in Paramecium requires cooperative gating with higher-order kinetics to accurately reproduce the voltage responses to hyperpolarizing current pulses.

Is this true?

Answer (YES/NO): YES